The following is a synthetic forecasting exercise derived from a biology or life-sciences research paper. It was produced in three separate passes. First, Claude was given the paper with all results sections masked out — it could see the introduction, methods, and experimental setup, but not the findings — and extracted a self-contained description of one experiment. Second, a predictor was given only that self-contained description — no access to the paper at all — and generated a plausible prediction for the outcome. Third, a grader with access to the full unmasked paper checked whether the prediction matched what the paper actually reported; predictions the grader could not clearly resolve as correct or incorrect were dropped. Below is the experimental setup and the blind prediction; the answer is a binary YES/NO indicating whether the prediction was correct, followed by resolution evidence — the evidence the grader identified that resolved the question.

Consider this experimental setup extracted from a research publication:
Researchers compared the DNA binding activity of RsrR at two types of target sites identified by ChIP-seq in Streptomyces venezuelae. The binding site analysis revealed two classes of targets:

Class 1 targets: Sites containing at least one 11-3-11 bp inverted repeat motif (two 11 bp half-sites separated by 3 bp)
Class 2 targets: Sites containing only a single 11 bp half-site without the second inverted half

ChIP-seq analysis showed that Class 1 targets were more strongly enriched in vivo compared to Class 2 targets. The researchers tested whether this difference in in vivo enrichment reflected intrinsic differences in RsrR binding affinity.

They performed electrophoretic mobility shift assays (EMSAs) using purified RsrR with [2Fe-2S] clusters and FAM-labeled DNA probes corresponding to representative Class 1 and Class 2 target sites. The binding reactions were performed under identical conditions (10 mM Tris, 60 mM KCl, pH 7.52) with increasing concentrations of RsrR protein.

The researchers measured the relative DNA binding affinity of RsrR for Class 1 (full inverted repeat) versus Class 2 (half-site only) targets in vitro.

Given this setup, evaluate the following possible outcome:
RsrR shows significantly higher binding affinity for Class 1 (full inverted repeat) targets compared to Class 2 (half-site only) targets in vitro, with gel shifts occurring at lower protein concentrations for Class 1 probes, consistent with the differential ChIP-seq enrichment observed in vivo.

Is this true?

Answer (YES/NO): NO